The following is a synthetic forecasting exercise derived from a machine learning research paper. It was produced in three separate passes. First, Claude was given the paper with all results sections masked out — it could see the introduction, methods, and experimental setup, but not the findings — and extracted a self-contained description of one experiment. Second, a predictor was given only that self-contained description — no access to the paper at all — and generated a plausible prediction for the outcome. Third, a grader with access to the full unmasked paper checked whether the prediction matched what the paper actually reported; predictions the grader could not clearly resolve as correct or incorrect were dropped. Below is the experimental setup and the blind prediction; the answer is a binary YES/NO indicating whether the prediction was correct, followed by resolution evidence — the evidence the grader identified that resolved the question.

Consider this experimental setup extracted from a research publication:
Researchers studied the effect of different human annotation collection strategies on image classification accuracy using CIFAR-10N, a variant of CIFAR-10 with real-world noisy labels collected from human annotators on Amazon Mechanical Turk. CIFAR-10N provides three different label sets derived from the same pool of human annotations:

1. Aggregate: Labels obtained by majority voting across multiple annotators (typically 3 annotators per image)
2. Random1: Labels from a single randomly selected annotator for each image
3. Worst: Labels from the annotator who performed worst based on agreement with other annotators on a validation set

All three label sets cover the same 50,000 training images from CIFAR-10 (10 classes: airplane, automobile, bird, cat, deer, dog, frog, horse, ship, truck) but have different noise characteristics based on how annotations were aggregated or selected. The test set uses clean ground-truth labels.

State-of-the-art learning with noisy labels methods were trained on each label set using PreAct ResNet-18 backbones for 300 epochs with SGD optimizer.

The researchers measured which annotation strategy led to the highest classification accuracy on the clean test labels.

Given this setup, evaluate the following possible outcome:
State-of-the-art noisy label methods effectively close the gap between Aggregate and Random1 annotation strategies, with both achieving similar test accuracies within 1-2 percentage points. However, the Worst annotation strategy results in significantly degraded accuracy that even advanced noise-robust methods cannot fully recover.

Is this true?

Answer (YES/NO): NO